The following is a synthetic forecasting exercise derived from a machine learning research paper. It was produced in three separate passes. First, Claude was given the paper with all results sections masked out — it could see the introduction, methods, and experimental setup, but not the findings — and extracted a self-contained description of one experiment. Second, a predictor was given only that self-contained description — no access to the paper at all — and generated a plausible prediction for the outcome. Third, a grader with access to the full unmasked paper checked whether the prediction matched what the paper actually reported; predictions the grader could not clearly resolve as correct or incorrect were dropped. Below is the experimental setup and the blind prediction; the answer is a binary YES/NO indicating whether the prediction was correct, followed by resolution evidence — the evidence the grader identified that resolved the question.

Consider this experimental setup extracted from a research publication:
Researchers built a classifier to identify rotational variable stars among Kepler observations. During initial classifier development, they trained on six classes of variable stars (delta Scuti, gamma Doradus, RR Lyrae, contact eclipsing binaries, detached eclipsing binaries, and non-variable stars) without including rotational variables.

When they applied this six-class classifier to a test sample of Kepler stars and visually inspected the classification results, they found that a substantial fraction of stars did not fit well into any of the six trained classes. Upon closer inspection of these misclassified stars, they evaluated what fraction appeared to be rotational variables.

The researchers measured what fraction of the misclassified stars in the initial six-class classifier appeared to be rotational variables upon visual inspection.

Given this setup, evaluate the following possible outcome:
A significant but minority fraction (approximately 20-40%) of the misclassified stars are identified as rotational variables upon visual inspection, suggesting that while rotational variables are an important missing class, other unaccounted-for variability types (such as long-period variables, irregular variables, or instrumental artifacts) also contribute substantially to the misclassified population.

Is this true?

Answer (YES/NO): NO